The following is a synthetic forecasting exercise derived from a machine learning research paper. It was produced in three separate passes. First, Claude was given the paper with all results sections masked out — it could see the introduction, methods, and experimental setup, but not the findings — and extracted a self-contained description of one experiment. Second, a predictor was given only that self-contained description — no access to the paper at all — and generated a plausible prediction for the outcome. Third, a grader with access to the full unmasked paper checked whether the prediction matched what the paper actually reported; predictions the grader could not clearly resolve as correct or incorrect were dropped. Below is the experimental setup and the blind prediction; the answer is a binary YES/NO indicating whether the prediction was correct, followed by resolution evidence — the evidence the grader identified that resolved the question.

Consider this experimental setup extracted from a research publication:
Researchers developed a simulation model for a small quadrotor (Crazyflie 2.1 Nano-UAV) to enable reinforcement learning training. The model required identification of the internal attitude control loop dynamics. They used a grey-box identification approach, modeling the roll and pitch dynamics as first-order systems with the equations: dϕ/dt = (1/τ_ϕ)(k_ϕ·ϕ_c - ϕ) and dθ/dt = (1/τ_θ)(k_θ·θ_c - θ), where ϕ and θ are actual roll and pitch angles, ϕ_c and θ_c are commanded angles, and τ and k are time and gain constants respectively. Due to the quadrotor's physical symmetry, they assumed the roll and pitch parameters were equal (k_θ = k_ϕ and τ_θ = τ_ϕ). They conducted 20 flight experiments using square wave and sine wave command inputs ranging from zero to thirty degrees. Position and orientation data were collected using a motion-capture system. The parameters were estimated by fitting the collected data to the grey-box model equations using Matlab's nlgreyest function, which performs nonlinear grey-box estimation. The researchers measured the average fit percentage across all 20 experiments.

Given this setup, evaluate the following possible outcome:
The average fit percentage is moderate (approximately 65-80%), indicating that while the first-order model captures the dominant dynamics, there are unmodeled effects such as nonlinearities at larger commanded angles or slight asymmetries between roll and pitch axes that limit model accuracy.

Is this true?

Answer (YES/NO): NO